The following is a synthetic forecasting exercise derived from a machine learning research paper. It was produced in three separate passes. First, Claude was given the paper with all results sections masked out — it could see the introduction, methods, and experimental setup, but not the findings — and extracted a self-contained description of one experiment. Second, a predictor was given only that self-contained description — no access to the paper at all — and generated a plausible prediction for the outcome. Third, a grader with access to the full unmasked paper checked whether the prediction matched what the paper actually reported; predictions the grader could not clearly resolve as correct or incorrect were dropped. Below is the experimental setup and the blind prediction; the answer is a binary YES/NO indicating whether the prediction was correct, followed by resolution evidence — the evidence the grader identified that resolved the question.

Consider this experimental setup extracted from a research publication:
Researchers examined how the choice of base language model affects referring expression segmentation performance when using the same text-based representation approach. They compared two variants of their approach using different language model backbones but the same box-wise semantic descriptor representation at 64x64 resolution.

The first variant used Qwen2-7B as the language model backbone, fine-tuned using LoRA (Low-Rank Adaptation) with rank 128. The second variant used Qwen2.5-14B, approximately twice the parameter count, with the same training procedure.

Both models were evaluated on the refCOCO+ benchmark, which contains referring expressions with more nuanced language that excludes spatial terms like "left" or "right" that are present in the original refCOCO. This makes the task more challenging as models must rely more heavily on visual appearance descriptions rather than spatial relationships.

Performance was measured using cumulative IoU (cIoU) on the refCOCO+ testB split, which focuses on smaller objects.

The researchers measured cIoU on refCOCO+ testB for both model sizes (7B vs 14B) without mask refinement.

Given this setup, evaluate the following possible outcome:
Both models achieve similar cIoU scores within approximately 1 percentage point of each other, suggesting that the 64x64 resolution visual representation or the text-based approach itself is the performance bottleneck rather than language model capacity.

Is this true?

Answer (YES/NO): NO